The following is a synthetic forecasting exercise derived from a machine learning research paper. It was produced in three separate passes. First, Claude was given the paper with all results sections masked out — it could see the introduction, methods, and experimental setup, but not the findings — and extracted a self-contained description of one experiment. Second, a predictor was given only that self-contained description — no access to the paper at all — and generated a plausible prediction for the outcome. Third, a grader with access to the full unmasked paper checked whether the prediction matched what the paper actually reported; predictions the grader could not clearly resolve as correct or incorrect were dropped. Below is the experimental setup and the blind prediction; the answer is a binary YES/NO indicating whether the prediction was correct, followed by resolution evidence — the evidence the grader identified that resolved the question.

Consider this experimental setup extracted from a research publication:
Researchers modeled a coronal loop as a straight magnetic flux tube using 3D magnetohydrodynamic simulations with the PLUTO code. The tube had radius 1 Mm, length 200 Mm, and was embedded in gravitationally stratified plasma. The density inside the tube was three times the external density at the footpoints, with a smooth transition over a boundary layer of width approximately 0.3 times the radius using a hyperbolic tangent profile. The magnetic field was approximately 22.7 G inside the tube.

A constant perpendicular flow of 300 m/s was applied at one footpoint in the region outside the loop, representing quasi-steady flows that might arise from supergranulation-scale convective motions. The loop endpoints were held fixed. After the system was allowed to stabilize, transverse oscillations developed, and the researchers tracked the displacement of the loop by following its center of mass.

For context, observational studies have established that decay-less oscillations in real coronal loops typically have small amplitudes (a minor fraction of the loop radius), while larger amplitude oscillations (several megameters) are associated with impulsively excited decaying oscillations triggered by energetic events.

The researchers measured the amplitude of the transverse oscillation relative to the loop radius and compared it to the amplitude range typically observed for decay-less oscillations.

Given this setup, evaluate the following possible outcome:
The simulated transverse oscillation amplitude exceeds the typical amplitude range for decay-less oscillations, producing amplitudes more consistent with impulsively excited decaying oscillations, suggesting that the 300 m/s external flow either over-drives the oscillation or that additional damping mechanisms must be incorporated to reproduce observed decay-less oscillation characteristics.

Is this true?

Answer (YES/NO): NO